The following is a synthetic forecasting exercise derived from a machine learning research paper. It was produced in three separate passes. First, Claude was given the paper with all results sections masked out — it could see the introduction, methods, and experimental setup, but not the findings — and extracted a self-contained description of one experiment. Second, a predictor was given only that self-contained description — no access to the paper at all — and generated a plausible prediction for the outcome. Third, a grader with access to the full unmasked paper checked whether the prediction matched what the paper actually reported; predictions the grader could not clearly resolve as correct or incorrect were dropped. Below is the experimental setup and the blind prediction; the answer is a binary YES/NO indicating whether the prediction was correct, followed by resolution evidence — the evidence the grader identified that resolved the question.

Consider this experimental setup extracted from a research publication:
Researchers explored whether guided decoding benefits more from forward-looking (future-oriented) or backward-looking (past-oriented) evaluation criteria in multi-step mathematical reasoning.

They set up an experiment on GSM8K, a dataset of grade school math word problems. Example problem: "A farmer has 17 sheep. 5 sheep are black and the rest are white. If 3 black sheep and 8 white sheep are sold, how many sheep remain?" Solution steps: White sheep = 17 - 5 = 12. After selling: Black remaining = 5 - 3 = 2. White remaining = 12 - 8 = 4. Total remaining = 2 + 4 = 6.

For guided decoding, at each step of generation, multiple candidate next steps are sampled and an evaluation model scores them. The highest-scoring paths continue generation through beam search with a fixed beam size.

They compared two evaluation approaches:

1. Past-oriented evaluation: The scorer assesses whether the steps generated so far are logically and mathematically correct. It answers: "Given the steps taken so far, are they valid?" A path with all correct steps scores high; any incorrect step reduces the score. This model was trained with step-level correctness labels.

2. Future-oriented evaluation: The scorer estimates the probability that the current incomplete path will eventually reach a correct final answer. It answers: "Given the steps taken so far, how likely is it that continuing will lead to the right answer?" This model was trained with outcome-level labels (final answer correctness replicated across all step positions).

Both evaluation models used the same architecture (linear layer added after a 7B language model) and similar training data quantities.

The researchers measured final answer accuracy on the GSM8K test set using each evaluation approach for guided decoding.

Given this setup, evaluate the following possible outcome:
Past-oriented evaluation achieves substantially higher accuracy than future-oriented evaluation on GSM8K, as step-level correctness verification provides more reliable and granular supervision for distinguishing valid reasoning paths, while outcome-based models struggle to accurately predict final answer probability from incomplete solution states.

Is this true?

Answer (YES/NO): NO